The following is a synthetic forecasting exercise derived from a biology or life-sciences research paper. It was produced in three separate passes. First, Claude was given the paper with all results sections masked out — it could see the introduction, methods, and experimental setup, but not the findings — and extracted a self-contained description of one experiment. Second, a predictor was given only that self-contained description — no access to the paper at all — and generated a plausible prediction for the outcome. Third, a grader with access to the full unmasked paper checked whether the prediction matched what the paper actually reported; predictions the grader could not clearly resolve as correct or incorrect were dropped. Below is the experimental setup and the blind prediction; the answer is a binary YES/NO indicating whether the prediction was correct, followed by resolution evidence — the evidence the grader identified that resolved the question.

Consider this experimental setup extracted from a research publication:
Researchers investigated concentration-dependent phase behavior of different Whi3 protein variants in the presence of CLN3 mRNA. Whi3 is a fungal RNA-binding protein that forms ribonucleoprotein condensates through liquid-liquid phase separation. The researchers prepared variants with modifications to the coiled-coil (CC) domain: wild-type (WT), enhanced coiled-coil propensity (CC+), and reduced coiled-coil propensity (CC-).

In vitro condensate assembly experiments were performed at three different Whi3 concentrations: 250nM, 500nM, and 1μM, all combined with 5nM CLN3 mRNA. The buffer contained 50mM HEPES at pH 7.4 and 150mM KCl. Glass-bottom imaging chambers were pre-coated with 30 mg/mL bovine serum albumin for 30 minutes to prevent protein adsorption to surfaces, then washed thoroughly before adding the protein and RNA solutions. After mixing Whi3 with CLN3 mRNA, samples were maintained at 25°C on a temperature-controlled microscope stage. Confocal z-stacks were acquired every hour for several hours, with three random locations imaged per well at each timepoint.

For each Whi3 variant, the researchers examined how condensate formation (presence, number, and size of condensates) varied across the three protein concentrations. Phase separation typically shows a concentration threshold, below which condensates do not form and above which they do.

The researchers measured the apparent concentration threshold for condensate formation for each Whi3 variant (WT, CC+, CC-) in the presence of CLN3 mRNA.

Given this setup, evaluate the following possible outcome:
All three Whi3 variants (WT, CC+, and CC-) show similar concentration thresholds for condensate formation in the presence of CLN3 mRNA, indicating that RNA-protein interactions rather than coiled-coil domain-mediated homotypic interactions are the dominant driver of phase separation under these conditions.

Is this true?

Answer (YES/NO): NO